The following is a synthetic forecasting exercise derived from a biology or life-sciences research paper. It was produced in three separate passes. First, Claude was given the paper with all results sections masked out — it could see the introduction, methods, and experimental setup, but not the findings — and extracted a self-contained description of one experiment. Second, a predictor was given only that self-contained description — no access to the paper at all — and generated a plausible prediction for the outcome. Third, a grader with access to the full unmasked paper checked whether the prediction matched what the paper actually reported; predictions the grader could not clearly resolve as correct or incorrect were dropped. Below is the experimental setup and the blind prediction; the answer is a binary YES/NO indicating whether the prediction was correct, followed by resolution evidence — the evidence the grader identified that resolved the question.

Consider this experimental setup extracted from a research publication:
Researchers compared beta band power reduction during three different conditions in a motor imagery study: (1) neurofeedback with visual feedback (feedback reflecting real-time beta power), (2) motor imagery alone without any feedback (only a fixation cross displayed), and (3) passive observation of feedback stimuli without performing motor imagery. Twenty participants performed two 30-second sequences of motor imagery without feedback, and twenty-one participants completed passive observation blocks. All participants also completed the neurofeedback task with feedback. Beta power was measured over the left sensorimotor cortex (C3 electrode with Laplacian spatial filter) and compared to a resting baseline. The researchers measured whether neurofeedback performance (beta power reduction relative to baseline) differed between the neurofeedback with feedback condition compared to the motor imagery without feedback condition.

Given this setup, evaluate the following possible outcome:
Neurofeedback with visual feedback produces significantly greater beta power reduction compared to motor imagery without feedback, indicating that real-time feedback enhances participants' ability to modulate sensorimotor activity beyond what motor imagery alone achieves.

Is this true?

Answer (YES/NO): YES